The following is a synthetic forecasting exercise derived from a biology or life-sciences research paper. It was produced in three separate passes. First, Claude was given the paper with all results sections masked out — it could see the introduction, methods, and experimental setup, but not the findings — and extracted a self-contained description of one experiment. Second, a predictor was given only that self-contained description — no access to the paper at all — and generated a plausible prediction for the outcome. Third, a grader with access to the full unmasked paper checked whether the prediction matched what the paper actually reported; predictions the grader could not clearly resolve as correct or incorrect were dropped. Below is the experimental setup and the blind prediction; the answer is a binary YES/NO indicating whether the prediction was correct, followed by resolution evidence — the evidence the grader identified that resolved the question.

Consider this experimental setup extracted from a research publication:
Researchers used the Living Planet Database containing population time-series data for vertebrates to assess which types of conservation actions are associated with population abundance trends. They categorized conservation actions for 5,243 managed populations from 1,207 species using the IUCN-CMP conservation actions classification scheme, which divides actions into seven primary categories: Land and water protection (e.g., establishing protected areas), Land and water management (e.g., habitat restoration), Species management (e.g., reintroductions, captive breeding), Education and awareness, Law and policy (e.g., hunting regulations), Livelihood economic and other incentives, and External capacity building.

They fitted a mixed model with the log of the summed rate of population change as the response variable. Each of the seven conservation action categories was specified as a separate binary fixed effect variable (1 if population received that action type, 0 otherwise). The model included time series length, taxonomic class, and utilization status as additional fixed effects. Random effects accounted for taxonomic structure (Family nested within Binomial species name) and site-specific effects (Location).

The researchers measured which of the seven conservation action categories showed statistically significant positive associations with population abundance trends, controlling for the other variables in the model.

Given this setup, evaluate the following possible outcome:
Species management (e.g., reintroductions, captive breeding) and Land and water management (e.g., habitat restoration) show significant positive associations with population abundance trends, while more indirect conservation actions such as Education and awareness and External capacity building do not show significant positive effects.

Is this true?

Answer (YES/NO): NO